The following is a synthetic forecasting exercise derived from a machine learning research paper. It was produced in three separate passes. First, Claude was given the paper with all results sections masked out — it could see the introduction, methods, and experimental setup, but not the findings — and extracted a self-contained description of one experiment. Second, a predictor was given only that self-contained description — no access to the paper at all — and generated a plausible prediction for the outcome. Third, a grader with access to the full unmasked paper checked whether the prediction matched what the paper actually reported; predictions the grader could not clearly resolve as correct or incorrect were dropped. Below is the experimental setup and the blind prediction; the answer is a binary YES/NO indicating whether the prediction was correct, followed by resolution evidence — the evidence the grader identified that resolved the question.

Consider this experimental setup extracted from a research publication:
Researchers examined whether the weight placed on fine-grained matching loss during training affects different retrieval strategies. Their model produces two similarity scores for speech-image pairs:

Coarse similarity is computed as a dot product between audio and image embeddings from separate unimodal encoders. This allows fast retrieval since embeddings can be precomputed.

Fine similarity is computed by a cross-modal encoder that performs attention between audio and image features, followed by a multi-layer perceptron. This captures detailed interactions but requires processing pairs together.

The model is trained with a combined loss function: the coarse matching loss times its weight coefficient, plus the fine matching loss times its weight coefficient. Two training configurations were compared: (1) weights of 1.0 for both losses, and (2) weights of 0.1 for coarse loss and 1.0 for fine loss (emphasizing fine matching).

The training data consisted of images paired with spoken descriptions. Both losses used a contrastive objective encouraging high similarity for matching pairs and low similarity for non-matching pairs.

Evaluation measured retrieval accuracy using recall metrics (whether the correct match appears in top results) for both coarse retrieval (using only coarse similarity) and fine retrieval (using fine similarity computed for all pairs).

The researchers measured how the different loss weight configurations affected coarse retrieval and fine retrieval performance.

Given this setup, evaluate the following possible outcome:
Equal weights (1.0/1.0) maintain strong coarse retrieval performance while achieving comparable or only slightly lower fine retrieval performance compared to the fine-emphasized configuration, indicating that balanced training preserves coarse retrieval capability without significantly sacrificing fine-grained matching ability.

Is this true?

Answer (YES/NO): NO